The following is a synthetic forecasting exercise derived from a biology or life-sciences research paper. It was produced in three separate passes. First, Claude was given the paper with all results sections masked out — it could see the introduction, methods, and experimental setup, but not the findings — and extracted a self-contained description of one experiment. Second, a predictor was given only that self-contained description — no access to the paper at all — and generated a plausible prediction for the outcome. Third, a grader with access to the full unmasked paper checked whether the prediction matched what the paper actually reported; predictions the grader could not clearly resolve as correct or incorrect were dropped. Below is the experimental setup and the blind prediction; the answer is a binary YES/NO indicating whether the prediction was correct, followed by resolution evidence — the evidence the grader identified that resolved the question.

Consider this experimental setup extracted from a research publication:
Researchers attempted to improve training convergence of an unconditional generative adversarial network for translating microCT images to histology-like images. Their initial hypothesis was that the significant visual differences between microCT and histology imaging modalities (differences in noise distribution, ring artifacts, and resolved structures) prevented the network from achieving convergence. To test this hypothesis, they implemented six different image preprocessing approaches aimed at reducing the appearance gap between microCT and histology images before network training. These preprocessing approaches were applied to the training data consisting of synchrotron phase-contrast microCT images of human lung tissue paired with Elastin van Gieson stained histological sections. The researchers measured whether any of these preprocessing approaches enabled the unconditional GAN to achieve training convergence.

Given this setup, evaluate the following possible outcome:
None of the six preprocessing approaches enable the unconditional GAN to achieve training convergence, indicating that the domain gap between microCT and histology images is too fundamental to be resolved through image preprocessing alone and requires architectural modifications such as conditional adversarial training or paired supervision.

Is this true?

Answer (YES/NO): NO